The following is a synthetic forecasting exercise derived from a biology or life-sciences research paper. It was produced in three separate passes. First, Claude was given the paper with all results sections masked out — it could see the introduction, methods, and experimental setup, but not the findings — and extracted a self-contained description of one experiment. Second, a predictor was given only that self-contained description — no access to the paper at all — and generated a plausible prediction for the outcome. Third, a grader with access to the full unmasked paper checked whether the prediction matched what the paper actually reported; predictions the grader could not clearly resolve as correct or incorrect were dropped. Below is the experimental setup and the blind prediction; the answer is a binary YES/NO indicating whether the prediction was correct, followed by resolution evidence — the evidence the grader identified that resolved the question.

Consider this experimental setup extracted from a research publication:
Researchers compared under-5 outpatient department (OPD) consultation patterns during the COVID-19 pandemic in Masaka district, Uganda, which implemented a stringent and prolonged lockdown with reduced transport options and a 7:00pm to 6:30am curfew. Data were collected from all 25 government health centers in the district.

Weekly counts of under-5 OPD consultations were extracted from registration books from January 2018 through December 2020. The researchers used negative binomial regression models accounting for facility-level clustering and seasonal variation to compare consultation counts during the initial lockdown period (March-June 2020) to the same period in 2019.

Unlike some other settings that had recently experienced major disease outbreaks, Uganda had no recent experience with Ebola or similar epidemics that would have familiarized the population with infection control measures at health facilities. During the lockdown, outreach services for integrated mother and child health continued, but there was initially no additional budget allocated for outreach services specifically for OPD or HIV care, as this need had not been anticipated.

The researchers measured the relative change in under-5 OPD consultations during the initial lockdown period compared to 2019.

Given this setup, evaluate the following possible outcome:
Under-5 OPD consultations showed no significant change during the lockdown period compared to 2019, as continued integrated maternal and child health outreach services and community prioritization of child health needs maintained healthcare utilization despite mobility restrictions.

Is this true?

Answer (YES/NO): NO